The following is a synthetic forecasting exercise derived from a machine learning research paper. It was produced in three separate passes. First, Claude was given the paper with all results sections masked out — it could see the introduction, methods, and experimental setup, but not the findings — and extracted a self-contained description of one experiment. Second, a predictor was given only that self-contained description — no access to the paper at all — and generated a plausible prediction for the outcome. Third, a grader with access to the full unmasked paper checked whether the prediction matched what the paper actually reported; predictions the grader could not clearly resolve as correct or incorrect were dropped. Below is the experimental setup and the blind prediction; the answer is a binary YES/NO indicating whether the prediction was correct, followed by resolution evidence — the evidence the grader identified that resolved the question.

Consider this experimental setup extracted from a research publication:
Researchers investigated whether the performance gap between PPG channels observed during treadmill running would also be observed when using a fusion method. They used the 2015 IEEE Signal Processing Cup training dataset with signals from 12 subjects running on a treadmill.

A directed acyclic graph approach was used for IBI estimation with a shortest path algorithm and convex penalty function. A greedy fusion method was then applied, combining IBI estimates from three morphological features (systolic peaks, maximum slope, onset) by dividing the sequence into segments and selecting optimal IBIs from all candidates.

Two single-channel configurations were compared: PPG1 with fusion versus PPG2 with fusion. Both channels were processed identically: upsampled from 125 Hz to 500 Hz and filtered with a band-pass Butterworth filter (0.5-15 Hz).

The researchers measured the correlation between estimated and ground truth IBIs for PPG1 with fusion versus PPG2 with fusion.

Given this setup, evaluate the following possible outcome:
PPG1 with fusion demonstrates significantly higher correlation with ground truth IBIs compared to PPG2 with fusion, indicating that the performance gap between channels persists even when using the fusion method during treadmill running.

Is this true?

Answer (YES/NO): NO